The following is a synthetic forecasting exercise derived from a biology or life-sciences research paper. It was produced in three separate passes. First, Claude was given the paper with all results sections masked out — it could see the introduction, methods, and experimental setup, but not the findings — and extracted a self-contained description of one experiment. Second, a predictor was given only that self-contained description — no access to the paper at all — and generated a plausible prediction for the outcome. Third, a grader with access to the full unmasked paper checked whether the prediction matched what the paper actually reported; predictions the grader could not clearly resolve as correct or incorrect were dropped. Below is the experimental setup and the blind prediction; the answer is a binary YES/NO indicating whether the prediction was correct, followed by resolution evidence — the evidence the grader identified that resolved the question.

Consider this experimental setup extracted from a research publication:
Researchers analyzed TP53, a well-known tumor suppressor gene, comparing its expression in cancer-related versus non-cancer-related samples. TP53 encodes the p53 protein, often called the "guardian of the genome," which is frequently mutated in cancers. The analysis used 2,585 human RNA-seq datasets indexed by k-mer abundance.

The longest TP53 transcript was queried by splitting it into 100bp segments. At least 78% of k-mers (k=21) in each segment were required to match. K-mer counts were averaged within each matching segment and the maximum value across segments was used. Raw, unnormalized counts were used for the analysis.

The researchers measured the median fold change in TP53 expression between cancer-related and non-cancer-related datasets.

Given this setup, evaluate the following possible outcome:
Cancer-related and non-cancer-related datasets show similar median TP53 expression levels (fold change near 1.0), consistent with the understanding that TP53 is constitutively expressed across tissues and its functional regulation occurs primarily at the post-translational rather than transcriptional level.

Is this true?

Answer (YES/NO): YES